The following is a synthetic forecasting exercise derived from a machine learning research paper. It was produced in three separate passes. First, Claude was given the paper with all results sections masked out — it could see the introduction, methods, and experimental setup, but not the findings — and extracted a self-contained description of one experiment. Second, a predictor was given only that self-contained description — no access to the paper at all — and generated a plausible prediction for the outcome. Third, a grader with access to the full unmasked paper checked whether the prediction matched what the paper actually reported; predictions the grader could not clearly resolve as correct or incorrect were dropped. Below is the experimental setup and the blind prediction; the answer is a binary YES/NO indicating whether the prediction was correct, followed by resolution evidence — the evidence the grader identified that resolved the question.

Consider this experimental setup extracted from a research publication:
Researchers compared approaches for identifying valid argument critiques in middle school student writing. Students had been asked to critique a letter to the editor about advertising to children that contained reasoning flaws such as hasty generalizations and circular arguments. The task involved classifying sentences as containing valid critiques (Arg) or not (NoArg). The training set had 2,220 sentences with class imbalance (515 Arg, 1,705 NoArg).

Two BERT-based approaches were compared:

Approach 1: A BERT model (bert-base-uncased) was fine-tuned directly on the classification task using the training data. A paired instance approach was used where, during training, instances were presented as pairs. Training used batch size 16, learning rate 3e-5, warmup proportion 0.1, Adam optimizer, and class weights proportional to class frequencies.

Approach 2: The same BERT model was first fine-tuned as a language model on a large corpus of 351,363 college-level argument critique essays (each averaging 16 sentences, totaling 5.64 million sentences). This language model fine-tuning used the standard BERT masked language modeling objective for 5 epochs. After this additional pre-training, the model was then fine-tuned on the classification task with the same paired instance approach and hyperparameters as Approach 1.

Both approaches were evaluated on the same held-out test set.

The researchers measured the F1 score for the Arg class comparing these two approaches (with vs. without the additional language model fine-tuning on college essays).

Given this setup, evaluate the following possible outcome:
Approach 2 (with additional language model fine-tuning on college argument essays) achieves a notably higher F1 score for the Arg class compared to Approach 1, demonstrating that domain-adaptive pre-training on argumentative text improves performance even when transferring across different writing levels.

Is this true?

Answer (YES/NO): YES